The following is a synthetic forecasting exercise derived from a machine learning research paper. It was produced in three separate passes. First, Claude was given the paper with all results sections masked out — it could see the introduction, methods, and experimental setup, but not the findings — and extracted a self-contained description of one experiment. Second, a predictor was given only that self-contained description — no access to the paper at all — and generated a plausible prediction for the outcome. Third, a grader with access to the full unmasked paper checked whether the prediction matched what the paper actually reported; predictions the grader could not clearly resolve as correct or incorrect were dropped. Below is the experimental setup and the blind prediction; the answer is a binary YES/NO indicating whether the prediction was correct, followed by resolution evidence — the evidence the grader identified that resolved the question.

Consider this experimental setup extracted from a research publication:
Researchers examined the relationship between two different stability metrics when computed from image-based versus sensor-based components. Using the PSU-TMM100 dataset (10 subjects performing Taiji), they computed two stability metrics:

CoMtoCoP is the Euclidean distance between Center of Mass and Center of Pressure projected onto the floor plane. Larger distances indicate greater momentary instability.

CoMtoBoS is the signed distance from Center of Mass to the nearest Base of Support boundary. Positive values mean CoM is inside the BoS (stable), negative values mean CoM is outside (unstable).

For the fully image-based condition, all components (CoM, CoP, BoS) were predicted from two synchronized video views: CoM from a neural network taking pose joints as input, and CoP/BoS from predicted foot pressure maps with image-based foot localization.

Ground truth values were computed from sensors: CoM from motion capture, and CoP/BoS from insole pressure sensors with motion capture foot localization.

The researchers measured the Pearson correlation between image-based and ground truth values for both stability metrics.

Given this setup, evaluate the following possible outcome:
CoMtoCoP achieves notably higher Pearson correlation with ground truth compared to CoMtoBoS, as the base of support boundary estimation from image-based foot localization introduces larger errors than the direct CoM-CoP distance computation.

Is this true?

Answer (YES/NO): NO